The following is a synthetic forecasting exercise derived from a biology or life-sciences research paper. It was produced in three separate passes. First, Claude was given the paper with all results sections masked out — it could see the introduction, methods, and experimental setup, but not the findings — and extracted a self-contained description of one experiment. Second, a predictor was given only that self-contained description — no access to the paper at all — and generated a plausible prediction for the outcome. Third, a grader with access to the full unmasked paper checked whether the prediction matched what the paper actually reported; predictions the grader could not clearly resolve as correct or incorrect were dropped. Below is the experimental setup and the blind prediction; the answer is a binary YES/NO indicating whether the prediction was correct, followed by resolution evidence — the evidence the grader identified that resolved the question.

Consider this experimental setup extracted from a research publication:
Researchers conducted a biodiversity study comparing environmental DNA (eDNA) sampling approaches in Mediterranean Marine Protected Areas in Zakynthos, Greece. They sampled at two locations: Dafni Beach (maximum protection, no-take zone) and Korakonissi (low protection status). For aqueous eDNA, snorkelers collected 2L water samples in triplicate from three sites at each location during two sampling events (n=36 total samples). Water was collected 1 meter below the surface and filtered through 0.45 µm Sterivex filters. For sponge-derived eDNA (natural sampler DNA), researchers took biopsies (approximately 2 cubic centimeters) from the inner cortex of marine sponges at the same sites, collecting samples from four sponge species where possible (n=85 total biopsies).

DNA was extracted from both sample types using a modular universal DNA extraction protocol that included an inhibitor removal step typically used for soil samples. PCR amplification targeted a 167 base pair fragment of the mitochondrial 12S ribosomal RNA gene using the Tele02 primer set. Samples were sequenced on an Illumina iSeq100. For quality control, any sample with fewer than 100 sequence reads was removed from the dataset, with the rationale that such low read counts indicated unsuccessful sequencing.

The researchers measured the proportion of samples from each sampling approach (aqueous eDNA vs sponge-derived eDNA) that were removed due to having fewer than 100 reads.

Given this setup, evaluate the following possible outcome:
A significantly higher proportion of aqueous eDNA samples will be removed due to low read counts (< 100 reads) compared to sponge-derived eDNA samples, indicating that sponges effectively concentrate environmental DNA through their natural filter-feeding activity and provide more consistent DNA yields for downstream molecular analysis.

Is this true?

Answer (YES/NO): NO